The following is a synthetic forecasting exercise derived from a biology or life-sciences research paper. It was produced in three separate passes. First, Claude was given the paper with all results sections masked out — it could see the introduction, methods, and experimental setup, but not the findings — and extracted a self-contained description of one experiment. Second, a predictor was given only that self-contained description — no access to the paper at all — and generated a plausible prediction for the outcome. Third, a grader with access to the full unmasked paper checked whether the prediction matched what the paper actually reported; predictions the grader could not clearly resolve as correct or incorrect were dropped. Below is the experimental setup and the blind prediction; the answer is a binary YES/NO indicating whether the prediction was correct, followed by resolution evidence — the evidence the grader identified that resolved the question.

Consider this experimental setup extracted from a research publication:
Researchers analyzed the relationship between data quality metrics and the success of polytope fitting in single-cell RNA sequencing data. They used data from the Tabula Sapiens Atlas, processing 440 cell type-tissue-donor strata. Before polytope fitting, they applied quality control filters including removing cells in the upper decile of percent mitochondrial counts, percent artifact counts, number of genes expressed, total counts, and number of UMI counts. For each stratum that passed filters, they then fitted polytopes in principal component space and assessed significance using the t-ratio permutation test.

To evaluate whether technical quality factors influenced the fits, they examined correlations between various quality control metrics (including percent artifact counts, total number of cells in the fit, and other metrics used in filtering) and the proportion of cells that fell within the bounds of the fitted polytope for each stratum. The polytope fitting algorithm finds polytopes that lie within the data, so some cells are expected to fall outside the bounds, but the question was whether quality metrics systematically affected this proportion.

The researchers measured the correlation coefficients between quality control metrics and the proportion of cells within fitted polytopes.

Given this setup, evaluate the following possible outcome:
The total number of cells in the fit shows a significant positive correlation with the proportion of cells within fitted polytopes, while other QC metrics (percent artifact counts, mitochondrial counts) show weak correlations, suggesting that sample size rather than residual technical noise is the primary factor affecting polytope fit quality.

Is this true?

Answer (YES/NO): NO